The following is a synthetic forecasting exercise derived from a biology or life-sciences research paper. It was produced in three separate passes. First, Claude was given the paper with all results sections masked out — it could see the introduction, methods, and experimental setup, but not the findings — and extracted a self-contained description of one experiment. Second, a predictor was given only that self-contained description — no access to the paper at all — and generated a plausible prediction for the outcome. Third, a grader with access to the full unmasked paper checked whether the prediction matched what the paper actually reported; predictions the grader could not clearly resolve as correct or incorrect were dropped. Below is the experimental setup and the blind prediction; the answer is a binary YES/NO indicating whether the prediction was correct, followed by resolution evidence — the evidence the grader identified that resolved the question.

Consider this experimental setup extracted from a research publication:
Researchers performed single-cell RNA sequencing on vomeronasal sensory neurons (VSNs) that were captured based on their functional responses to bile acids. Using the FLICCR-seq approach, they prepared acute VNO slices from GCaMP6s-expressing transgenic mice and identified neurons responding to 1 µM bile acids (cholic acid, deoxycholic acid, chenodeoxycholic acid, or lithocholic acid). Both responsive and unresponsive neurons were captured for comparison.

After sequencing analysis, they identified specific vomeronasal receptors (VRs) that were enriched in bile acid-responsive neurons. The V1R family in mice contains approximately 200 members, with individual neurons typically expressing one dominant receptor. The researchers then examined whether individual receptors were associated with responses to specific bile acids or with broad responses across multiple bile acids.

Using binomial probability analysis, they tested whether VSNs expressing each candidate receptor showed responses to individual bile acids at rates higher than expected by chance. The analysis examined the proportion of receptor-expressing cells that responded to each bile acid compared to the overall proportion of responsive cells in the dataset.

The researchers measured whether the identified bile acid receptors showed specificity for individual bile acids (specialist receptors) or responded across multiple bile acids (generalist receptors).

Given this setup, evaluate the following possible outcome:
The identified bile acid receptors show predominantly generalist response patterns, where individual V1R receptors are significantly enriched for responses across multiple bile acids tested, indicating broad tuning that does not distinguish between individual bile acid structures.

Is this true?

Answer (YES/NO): NO